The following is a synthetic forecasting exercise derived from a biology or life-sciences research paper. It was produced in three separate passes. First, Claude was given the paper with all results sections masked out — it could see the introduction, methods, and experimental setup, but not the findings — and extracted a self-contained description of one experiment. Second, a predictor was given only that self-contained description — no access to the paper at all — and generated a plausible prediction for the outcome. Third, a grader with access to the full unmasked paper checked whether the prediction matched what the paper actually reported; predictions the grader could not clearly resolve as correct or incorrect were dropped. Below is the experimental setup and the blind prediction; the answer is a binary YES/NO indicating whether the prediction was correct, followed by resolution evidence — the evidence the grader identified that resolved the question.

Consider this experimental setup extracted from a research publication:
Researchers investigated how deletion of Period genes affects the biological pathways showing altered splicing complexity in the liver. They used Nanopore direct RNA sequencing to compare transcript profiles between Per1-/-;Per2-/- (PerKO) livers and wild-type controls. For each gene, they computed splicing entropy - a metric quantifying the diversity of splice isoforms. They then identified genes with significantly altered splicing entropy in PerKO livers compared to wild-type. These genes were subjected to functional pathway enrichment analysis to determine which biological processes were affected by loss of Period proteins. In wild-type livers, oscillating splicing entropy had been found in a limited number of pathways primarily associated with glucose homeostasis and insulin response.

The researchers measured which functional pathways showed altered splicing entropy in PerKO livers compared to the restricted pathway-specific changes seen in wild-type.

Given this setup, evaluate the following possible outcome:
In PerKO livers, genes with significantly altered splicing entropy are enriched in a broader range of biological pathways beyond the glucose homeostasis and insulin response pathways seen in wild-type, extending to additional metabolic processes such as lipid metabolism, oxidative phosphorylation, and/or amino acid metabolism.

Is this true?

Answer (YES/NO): YES